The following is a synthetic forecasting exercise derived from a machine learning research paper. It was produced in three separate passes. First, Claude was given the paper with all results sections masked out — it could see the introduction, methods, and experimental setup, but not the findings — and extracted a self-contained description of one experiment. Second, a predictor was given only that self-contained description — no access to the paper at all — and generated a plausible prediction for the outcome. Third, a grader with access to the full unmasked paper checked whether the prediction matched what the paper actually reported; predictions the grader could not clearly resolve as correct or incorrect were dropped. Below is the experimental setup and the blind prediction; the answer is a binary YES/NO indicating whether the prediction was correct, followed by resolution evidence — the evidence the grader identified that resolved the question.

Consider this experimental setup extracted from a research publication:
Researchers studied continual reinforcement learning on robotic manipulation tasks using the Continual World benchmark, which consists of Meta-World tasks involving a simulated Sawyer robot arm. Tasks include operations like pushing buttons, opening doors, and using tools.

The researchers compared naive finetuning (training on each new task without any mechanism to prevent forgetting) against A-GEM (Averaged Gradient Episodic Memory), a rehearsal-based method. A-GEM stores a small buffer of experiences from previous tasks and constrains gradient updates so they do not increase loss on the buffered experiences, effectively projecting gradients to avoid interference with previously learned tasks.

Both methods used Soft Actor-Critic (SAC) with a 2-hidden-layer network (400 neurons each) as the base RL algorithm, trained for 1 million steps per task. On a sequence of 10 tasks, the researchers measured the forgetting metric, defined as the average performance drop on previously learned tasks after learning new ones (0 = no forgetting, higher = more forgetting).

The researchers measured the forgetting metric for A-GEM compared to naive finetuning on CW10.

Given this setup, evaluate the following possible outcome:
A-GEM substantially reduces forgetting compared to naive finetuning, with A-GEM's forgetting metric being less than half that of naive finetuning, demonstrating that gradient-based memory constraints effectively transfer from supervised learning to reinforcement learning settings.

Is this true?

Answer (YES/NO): NO